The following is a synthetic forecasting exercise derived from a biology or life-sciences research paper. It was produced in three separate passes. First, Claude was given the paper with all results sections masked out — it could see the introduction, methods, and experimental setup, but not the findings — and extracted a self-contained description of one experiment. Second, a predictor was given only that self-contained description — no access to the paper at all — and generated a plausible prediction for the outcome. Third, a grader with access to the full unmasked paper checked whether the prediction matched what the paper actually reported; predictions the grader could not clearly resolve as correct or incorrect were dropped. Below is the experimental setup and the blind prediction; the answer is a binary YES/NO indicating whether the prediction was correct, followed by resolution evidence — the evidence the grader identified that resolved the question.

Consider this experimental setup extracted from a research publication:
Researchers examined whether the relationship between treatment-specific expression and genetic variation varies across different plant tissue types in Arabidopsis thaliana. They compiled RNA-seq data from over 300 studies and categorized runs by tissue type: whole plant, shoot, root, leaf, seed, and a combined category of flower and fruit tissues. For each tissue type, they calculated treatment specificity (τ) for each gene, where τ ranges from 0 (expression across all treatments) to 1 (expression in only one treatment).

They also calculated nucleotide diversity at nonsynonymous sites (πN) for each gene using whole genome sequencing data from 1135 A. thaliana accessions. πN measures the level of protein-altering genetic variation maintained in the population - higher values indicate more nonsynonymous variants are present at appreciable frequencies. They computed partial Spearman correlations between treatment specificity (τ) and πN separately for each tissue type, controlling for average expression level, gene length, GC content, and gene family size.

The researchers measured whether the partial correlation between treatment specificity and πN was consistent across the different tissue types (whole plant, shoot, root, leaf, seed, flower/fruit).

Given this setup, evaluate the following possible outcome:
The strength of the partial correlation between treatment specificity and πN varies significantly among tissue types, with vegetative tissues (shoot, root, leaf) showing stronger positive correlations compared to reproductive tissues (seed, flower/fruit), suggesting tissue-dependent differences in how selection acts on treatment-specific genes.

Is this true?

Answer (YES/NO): NO